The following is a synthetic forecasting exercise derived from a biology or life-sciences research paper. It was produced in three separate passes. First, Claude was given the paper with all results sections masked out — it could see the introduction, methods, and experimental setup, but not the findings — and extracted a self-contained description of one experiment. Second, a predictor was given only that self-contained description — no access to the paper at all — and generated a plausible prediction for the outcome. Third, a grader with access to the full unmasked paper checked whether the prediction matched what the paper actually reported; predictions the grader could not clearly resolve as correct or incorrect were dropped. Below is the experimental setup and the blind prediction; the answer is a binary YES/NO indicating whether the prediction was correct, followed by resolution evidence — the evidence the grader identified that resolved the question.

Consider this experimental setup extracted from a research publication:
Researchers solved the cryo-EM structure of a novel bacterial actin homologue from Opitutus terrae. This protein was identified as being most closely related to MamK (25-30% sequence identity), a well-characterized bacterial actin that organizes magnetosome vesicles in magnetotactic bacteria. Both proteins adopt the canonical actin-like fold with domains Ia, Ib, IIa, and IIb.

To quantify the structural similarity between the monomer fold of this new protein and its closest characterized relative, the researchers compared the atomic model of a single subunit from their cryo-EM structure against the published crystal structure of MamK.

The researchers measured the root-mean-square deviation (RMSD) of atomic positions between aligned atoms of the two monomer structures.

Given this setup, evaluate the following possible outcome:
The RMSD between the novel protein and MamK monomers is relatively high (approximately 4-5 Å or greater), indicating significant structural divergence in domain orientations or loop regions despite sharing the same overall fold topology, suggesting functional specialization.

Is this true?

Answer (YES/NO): NO